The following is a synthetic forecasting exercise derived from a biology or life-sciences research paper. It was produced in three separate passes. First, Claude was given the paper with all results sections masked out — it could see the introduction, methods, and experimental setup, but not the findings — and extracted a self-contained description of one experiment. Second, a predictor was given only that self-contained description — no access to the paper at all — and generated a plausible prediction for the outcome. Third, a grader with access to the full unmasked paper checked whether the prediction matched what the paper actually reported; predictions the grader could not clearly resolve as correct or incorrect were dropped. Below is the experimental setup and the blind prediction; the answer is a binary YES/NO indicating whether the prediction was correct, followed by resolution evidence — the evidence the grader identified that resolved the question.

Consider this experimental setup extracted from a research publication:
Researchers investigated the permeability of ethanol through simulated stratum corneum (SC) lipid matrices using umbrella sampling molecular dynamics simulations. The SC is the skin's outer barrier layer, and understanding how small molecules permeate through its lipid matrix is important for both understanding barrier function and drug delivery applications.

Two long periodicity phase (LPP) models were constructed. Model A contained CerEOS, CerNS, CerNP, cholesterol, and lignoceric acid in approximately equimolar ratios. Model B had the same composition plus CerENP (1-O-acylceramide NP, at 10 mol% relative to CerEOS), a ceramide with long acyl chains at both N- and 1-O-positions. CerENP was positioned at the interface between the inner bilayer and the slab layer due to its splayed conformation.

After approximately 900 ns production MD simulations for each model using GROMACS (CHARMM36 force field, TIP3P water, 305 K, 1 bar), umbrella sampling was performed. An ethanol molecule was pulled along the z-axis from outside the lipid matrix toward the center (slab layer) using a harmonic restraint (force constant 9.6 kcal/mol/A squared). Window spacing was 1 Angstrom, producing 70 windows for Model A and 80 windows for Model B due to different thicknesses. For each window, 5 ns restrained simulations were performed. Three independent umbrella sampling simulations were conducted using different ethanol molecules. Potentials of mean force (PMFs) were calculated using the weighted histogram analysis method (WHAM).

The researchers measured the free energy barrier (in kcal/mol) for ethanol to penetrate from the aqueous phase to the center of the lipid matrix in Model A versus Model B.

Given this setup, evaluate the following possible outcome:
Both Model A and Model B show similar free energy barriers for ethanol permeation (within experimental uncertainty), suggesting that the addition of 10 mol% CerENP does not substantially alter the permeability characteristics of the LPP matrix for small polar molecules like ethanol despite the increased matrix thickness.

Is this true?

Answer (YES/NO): NO